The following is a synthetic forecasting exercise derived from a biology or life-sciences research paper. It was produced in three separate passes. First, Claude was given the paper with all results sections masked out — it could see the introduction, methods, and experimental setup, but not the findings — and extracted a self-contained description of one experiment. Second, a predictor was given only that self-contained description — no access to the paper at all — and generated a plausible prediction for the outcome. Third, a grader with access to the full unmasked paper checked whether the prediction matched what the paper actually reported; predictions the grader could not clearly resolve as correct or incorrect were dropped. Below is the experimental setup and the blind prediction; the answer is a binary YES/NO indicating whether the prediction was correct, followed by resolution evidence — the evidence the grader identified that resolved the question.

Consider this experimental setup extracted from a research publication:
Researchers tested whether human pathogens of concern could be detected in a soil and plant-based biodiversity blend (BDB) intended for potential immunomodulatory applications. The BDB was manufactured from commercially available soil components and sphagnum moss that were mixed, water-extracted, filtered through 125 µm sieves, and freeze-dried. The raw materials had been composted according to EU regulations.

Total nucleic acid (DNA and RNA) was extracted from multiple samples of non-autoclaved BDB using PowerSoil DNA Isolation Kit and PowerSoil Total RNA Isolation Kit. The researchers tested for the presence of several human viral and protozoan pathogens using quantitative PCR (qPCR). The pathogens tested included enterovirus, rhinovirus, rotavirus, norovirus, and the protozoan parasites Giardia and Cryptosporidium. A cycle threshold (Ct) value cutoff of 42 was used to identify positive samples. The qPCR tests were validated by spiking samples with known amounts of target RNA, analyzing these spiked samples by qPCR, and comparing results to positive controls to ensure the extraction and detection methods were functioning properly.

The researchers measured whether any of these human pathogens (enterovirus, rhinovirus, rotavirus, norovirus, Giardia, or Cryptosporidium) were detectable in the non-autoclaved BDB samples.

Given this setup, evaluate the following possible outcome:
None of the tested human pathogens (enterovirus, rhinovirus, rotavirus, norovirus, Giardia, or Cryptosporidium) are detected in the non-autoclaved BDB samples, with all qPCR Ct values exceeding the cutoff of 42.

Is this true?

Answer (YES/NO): YES